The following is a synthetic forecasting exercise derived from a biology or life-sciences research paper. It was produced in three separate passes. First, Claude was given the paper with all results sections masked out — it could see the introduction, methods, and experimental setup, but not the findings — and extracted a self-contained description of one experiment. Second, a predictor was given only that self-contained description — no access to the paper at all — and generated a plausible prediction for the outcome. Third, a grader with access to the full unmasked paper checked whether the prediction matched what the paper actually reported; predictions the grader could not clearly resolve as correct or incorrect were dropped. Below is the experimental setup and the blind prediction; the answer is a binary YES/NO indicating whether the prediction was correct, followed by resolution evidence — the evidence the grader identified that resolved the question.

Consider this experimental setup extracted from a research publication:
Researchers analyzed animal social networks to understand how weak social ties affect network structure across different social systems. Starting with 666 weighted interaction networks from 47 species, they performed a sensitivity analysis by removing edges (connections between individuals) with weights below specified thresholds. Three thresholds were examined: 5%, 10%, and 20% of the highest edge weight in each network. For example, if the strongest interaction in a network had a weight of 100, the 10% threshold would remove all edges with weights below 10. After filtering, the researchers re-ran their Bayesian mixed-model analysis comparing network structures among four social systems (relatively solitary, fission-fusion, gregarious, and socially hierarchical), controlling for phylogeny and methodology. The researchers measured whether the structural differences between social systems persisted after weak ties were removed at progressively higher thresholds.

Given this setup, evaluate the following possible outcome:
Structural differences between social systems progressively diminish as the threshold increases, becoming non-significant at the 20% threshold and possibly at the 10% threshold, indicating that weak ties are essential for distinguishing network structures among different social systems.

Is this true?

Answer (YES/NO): NO